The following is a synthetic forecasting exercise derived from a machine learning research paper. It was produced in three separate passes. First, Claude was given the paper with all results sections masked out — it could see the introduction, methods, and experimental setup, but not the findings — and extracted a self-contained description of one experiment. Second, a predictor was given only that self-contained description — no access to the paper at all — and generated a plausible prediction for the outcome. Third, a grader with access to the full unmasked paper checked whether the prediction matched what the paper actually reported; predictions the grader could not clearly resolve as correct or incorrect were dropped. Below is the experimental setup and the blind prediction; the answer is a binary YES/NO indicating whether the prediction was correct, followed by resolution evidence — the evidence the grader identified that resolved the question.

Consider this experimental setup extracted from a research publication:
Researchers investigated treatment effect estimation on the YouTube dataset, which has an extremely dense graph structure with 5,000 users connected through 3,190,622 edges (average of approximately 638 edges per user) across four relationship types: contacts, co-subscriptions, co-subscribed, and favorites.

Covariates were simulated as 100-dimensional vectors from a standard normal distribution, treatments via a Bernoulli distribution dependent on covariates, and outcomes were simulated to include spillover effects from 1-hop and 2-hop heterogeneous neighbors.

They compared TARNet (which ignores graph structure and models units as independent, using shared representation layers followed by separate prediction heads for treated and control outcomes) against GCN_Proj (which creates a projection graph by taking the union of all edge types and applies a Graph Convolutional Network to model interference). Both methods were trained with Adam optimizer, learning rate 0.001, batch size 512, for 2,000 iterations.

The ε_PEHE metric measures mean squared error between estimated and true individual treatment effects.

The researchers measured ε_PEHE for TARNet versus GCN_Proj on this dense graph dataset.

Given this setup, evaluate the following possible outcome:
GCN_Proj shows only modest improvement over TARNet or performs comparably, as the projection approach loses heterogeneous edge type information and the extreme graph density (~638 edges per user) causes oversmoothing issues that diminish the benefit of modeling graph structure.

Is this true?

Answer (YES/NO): NO